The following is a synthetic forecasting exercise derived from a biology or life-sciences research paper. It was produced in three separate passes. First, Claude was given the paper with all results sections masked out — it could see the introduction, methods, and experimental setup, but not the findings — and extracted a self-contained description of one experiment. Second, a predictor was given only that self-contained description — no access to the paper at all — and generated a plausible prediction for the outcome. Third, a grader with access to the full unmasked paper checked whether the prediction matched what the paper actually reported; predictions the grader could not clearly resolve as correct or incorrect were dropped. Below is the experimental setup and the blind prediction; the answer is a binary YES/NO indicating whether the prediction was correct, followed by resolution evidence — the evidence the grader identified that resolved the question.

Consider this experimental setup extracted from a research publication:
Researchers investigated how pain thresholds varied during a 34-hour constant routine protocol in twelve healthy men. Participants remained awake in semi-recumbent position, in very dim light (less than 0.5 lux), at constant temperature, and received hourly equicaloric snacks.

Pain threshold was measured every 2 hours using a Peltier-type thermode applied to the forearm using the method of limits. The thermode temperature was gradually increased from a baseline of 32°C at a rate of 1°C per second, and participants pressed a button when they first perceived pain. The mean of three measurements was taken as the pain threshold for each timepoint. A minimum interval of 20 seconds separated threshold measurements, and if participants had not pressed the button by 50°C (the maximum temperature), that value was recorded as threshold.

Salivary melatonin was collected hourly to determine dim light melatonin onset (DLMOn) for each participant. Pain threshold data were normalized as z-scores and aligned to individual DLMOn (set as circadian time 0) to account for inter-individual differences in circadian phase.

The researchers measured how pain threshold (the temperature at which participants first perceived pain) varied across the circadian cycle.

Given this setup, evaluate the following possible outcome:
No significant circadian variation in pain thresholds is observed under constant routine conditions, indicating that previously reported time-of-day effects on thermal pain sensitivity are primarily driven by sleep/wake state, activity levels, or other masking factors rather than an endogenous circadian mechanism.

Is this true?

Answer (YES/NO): NO